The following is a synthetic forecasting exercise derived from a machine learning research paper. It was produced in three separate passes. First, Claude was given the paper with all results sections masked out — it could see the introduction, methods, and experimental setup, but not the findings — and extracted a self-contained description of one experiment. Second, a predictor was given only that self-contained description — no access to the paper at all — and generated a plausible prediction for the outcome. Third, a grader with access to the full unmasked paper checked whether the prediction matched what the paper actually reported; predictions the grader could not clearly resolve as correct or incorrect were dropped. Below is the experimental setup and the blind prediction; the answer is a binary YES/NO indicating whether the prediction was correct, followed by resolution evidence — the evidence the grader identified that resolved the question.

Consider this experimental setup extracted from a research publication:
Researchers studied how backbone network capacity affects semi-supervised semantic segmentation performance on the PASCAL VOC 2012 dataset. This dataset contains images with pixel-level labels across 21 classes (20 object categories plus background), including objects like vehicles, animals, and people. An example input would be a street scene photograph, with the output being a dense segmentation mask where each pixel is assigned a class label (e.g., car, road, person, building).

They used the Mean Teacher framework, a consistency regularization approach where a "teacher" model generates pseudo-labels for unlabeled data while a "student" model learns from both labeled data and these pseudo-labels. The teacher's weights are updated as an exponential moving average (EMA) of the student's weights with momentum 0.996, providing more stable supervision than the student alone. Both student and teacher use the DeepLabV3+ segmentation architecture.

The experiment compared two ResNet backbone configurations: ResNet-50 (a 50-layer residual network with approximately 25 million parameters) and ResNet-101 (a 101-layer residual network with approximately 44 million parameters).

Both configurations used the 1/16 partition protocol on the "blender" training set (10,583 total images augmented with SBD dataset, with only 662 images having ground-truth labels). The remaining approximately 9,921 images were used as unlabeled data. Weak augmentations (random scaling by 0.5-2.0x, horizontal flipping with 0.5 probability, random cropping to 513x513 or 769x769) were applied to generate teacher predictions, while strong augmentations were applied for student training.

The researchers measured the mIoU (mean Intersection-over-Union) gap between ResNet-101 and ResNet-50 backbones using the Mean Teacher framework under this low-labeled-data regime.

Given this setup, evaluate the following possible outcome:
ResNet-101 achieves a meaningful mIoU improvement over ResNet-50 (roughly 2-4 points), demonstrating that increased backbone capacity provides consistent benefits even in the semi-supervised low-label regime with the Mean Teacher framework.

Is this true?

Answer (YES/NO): YES